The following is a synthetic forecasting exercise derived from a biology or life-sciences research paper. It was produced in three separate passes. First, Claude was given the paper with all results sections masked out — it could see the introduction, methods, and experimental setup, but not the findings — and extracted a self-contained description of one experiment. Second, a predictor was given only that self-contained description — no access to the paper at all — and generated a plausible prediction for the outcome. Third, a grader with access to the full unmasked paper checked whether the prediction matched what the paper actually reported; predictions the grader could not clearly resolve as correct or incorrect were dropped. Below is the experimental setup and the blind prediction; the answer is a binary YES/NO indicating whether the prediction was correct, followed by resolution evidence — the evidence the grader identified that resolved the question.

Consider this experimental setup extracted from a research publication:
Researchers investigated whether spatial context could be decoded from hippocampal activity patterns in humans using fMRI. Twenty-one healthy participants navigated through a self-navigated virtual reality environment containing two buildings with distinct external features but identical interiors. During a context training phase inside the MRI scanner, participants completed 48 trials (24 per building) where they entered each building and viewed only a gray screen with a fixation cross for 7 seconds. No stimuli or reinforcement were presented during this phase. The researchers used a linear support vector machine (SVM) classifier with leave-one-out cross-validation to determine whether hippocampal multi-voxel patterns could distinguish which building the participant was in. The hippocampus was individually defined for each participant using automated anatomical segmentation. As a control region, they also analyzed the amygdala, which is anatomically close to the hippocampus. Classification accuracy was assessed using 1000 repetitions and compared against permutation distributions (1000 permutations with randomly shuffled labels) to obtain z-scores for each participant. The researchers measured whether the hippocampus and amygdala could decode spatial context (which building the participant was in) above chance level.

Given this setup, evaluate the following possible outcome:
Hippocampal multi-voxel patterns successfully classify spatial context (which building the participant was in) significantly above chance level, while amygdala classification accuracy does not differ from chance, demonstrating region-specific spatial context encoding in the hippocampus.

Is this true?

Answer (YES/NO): YES